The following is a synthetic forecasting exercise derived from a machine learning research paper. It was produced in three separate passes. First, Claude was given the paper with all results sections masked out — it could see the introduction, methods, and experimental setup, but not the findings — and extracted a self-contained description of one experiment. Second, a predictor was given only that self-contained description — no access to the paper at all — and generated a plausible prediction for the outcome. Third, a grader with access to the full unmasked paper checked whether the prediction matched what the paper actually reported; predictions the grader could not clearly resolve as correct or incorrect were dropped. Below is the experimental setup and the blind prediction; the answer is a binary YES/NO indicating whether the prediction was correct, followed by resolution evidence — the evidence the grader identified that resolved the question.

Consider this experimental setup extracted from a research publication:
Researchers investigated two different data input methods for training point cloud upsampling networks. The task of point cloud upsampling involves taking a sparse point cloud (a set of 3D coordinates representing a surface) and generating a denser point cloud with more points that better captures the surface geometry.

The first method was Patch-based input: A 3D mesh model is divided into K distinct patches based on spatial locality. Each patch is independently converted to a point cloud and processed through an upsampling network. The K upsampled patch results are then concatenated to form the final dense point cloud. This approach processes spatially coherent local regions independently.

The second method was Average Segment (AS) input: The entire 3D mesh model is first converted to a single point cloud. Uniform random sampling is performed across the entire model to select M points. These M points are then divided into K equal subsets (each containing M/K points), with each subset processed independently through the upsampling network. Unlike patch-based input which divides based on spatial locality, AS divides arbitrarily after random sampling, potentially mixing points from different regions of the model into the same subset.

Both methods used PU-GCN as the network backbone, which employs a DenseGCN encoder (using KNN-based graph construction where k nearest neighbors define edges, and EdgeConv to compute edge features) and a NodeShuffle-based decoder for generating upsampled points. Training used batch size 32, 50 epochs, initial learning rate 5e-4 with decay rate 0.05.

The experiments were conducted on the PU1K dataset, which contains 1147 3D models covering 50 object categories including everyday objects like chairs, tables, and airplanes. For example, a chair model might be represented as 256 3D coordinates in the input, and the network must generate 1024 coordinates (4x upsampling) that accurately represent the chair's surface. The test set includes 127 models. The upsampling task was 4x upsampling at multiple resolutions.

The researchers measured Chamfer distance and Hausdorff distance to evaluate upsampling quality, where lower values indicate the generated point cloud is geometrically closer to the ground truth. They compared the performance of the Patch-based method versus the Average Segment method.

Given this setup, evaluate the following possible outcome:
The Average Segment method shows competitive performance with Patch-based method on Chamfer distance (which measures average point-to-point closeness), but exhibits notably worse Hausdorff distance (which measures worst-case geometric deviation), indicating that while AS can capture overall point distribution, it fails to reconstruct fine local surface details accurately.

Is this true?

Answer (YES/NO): NO